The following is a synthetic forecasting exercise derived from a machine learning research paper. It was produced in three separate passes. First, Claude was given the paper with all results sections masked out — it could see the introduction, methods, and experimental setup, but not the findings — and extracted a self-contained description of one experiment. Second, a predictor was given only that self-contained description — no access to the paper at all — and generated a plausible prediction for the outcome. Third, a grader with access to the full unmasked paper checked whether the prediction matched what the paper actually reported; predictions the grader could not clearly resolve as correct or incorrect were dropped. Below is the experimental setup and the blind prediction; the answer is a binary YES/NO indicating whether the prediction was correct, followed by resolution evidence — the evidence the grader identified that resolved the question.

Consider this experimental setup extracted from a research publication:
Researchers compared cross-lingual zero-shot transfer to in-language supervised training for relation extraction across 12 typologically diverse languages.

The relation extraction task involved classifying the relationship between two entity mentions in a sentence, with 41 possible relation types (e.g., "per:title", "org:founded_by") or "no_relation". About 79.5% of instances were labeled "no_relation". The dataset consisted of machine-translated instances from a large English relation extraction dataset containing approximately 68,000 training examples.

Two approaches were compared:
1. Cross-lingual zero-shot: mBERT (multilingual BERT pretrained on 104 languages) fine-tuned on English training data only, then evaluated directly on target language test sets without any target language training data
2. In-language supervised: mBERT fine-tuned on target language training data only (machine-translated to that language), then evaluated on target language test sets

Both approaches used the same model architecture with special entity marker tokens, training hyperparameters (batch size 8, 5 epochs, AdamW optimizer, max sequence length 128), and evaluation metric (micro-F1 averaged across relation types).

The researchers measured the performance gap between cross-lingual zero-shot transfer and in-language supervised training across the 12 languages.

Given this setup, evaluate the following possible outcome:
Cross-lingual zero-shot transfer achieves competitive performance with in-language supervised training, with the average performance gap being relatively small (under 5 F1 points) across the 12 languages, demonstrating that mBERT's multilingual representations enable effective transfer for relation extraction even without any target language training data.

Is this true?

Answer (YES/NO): NO